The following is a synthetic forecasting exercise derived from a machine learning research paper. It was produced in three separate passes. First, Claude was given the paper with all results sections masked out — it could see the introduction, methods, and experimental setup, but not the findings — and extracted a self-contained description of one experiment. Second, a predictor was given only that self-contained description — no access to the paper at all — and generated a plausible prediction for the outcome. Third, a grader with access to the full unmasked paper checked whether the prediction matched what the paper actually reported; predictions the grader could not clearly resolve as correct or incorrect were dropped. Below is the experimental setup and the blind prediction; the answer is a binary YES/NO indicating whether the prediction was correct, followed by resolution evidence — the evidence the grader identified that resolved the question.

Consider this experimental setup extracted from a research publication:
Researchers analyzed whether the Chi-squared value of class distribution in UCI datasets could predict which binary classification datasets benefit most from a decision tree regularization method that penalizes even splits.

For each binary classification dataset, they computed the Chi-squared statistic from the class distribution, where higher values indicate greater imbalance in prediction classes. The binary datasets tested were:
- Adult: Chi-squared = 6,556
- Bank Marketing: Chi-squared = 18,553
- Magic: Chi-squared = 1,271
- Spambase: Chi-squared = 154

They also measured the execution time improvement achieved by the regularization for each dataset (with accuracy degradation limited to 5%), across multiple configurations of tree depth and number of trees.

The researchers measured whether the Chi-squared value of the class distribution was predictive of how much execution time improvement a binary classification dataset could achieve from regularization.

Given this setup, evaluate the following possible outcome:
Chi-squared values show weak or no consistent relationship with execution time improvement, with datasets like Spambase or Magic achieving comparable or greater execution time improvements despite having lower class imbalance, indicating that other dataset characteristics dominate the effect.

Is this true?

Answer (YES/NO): NO